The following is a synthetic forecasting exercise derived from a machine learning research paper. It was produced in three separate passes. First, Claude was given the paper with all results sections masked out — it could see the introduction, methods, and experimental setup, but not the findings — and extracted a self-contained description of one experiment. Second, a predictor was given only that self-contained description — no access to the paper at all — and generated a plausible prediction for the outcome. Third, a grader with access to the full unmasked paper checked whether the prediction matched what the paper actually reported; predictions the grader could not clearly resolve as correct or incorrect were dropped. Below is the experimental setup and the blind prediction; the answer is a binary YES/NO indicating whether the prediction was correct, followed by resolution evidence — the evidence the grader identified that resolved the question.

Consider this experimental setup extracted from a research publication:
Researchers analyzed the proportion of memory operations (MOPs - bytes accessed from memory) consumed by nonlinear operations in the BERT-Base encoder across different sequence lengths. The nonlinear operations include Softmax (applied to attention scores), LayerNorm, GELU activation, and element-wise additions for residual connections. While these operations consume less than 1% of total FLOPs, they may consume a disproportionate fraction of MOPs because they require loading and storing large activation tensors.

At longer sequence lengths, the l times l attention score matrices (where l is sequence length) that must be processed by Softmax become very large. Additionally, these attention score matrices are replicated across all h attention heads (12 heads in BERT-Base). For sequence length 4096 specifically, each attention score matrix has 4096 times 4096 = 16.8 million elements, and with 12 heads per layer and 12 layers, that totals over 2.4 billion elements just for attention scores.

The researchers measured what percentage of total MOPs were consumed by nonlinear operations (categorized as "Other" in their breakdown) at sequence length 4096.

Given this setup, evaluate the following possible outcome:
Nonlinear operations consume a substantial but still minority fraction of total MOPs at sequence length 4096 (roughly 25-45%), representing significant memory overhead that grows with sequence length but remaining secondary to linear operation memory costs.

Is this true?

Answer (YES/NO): NO